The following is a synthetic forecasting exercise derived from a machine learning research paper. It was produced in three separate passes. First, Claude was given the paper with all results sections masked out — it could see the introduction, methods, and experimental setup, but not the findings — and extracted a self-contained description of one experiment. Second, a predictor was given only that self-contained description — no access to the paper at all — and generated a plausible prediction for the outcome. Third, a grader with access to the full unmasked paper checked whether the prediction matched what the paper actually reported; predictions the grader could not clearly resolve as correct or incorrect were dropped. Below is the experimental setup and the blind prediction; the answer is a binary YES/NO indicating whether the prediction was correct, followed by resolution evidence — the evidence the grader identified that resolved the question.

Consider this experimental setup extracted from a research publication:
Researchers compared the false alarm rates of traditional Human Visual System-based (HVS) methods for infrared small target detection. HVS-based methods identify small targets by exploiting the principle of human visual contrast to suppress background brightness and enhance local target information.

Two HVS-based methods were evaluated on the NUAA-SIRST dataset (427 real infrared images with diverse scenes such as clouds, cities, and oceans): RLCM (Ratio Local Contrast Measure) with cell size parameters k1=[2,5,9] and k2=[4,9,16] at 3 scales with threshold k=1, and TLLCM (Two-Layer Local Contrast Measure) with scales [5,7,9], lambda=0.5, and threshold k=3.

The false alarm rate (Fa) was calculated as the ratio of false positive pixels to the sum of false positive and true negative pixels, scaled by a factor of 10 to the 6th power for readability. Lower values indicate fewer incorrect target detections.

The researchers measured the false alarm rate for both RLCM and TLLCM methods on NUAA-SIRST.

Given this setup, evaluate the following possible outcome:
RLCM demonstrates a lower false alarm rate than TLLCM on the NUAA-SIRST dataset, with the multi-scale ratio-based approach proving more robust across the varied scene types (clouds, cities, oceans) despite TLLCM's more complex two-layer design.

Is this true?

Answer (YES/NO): NO